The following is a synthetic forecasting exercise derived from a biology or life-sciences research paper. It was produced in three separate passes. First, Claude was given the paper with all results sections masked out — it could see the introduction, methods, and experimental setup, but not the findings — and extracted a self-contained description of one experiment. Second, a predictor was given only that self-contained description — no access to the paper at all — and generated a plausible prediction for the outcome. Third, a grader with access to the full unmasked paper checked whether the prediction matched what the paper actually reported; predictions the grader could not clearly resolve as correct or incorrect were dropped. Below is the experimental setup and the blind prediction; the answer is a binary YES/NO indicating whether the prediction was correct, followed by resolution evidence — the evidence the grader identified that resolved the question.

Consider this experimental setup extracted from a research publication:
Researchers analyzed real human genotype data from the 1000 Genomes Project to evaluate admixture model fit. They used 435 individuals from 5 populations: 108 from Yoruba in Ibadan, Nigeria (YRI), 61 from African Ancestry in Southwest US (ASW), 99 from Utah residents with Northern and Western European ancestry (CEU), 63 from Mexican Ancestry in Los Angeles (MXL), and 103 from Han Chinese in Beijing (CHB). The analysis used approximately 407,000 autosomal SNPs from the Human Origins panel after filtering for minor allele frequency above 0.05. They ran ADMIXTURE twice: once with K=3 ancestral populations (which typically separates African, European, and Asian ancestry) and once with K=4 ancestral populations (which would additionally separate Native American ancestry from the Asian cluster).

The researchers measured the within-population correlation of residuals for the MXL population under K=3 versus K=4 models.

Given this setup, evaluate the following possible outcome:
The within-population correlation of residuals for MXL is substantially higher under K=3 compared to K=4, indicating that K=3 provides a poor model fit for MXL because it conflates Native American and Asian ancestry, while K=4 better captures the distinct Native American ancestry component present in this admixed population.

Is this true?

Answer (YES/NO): YES